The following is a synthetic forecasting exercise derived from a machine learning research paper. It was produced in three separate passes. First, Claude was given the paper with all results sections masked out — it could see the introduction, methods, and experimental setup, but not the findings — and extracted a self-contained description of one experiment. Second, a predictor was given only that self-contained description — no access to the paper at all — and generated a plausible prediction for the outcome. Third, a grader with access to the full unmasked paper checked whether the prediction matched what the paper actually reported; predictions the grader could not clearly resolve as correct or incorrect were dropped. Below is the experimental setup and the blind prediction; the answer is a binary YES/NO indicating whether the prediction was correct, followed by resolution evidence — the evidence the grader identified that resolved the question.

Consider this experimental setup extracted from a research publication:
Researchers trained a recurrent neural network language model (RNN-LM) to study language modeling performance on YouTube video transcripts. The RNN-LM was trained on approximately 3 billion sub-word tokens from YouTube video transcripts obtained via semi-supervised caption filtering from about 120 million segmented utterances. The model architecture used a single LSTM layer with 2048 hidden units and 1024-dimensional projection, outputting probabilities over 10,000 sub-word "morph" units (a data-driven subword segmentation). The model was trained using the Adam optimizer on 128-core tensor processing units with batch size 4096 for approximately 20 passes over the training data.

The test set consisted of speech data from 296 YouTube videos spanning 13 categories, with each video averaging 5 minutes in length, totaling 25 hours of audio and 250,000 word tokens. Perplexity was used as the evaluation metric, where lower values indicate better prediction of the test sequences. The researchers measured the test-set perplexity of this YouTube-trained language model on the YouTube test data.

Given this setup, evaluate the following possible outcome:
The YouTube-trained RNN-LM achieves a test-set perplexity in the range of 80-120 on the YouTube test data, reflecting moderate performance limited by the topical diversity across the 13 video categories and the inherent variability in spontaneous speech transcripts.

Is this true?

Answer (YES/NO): NO